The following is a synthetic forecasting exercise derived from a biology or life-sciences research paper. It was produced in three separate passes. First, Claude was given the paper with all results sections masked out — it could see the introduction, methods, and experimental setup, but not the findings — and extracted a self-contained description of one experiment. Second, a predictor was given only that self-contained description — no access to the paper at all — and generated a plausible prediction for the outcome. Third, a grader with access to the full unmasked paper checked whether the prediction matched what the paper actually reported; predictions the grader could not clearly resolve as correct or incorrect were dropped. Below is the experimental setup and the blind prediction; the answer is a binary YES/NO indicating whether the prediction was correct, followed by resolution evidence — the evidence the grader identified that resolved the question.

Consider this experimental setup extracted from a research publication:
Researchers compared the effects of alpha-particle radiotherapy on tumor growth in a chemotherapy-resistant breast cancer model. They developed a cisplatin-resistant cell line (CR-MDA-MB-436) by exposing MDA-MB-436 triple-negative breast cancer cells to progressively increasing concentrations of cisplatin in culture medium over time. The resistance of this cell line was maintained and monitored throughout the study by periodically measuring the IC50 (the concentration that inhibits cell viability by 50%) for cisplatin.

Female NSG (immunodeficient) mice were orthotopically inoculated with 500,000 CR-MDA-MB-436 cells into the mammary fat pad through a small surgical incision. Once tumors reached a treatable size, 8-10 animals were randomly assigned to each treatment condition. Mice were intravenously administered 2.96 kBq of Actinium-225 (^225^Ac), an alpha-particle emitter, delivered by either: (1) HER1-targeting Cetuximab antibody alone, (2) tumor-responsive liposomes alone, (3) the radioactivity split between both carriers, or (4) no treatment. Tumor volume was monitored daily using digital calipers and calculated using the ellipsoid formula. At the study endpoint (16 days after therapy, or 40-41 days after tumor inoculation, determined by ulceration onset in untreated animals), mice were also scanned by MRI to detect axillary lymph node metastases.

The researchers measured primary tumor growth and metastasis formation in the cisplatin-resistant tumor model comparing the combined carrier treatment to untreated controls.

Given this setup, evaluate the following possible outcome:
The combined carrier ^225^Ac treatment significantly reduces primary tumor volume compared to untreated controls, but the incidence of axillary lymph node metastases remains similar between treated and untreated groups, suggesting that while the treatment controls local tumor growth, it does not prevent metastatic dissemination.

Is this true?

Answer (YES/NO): NO